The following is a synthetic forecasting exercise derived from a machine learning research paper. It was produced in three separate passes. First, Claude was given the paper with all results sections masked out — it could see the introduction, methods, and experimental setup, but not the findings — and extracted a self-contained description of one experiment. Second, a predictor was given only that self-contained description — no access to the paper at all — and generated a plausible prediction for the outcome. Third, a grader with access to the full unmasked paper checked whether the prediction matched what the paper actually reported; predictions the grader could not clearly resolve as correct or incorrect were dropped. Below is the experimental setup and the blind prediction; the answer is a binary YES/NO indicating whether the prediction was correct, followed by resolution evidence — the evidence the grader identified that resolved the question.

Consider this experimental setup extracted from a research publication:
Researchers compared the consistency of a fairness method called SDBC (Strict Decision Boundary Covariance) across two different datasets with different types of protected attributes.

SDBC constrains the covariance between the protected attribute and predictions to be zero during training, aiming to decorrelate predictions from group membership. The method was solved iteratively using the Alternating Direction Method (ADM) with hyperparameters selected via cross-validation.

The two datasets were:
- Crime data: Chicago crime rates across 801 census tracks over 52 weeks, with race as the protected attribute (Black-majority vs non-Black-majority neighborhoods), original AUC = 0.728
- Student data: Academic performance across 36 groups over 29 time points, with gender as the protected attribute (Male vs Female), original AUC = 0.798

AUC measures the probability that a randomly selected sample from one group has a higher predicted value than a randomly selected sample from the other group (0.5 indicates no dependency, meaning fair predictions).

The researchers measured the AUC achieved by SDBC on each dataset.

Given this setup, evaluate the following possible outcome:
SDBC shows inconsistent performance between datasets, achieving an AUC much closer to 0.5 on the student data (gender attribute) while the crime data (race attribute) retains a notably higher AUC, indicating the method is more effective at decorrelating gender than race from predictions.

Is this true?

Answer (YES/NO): YES